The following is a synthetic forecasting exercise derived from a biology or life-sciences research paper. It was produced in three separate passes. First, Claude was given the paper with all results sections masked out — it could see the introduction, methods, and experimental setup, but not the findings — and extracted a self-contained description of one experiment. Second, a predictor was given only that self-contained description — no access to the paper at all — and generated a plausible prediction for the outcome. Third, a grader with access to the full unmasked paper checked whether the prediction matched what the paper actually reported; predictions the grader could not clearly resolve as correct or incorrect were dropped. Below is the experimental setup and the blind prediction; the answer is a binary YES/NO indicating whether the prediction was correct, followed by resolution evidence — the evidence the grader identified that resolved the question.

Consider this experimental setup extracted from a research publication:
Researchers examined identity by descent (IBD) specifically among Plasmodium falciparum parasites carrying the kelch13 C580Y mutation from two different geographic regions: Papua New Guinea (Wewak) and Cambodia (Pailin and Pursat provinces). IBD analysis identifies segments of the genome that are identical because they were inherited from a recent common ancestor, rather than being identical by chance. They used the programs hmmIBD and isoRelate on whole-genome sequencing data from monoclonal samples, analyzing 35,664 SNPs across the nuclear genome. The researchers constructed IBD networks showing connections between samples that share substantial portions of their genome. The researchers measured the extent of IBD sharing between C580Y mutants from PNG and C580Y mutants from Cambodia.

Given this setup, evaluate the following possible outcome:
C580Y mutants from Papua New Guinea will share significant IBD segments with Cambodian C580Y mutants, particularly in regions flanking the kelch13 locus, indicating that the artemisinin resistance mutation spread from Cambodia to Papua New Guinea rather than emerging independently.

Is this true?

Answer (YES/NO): NO